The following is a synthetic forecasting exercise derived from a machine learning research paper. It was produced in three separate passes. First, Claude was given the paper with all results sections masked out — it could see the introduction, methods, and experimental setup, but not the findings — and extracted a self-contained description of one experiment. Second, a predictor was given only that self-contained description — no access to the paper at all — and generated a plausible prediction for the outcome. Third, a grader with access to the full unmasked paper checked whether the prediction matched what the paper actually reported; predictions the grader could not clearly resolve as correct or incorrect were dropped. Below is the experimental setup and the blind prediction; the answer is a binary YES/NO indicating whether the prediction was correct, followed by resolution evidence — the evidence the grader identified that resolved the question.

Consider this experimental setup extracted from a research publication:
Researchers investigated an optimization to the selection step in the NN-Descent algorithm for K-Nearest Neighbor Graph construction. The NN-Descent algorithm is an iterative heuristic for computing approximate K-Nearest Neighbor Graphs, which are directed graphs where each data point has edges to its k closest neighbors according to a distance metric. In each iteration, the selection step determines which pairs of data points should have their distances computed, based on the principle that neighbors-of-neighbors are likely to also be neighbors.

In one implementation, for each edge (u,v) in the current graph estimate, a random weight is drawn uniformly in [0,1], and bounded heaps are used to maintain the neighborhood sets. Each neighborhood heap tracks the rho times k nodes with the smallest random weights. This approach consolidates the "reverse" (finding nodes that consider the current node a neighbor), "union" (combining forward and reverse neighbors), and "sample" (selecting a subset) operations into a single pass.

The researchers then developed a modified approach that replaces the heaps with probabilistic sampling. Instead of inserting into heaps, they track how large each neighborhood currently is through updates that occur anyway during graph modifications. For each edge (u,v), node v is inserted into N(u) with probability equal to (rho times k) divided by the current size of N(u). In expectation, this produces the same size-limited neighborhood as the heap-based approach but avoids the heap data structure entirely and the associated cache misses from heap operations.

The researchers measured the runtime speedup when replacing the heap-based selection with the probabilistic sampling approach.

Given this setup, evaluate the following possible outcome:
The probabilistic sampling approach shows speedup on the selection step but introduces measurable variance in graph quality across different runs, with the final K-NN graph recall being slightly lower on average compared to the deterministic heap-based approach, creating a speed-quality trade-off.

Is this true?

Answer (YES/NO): NO